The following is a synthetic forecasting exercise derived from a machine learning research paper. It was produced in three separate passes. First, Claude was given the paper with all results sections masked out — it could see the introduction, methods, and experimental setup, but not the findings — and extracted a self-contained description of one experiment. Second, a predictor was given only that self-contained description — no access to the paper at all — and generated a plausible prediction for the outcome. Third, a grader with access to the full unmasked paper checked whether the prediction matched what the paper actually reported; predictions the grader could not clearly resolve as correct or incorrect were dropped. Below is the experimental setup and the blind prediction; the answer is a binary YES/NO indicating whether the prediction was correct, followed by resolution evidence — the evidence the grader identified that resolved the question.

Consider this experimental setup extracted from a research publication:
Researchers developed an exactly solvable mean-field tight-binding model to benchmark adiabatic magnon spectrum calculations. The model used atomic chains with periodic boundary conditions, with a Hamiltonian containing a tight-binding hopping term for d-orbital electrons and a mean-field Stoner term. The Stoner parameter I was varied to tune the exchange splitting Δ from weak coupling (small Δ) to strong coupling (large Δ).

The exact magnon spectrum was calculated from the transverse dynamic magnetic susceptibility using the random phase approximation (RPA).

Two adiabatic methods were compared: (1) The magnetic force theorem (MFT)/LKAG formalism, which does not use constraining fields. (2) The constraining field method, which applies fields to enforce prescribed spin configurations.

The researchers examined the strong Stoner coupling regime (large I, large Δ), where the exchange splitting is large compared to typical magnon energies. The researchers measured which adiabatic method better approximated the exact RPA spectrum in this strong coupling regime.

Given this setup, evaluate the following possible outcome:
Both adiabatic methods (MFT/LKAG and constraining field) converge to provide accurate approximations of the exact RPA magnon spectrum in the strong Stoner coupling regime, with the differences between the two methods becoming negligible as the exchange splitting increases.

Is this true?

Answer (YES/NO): NO